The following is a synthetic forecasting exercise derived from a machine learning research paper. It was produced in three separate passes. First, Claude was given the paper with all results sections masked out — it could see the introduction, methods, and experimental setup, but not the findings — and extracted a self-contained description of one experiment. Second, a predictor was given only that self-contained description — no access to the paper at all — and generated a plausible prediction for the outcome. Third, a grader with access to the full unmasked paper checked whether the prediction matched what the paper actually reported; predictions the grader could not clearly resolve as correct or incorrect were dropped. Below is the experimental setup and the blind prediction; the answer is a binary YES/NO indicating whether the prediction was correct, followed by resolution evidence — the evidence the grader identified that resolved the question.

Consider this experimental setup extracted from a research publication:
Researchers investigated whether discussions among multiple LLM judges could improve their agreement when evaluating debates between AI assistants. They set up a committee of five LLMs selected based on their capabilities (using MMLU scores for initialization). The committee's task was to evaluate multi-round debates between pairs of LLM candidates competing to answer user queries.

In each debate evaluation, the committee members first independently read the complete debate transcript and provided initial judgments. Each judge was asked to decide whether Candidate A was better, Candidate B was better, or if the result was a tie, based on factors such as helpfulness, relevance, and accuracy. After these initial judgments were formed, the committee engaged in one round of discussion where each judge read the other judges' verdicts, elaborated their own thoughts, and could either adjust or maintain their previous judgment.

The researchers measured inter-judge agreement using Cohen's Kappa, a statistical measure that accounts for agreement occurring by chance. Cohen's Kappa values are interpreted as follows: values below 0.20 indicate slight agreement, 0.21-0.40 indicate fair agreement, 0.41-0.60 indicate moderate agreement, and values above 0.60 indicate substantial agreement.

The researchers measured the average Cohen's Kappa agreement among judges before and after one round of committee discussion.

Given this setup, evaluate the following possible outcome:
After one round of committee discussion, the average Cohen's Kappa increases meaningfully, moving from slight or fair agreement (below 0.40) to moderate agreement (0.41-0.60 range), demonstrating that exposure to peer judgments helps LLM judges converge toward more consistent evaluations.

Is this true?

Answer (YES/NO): NO